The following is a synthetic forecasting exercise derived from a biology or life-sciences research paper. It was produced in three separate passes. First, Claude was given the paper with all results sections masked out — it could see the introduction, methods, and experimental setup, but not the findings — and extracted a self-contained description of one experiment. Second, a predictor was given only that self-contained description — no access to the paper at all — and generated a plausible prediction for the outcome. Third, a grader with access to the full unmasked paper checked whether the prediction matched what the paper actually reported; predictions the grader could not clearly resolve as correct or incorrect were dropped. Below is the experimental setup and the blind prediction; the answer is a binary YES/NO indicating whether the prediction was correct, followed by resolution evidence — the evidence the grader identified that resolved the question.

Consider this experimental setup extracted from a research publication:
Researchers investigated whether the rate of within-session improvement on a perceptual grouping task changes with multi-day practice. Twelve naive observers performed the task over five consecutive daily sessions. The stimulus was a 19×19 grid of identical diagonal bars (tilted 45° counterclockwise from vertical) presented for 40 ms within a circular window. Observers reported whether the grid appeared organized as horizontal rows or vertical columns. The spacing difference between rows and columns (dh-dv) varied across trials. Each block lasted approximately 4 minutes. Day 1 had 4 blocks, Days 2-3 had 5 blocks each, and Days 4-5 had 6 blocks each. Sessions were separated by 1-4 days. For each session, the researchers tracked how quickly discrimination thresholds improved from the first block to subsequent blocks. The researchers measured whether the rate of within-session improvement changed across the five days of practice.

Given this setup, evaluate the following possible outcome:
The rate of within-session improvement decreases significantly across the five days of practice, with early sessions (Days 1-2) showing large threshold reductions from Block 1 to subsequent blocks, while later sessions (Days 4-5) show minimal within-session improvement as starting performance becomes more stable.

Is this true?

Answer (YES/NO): NO